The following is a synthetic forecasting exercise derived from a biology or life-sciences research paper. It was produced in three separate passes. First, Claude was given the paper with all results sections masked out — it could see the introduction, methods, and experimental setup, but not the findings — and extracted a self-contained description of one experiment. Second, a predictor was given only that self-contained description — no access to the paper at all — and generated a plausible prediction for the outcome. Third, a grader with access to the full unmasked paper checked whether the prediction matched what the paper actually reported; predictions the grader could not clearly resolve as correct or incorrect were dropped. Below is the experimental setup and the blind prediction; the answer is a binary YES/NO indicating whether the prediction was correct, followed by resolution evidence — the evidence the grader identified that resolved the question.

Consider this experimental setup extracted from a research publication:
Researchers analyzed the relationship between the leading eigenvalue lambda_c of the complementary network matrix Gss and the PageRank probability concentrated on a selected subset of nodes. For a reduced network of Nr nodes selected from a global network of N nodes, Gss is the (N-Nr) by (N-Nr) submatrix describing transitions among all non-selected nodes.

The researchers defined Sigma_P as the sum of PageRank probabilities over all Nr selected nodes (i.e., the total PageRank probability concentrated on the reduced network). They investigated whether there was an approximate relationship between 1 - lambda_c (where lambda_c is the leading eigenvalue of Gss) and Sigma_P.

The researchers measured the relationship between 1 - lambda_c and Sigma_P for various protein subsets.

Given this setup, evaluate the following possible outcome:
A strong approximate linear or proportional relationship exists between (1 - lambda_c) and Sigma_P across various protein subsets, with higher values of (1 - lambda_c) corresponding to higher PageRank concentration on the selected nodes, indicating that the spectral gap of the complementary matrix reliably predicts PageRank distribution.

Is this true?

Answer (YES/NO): YES